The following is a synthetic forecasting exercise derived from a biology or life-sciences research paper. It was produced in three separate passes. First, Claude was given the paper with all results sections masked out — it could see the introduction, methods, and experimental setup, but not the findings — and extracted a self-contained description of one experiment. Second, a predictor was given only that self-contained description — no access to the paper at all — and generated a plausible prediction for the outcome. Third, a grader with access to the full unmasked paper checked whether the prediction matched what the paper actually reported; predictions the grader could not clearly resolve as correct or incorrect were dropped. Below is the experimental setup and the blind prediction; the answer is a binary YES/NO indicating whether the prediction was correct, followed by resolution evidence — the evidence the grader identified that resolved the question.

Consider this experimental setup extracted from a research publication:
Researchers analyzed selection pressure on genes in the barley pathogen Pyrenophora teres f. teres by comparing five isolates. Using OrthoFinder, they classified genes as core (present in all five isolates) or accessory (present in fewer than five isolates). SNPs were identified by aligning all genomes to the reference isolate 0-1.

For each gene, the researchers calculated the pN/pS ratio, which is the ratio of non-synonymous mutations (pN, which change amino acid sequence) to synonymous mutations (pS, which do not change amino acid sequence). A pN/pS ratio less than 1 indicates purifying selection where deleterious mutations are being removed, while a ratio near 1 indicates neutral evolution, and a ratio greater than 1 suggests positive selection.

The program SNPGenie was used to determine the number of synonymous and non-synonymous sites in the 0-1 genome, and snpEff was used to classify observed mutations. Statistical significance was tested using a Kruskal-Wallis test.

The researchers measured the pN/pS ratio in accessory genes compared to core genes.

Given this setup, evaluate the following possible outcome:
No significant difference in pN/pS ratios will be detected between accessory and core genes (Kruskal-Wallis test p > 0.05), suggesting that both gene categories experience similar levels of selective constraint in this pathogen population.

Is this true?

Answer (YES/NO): NO